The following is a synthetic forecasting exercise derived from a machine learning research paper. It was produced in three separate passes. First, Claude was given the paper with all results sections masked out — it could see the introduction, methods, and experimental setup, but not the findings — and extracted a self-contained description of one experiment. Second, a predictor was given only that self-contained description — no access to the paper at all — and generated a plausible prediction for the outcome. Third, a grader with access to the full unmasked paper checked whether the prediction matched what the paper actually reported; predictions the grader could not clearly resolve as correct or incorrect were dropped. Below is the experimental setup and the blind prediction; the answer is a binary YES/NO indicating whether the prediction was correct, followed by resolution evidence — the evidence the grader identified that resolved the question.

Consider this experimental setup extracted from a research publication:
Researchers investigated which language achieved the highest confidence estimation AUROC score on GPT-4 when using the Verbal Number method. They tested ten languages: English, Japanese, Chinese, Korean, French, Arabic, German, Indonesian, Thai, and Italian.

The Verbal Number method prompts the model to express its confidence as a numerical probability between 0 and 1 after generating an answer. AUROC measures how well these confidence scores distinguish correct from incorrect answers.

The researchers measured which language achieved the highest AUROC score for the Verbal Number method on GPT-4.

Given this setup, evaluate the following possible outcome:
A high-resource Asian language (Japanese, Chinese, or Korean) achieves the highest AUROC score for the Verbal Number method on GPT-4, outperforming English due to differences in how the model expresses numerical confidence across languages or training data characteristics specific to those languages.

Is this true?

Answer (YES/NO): YES